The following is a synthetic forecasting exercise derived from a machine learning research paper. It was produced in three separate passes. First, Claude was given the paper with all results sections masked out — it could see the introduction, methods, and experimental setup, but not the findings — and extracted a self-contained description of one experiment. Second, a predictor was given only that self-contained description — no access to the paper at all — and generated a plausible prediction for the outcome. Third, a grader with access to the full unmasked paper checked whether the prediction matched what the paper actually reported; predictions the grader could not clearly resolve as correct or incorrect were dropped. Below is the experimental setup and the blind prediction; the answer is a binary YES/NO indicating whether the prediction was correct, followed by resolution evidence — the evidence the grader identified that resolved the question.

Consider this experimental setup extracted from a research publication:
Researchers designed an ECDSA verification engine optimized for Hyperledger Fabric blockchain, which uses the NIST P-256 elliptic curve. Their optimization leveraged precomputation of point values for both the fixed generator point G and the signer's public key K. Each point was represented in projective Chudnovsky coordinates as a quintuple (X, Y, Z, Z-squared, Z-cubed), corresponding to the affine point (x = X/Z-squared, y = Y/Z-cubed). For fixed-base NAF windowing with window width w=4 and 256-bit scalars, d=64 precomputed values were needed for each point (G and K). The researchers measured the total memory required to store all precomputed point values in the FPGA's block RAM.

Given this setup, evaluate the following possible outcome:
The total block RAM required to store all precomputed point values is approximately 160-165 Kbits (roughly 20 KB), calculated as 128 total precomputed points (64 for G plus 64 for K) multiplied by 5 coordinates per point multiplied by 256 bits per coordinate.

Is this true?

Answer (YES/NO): YES